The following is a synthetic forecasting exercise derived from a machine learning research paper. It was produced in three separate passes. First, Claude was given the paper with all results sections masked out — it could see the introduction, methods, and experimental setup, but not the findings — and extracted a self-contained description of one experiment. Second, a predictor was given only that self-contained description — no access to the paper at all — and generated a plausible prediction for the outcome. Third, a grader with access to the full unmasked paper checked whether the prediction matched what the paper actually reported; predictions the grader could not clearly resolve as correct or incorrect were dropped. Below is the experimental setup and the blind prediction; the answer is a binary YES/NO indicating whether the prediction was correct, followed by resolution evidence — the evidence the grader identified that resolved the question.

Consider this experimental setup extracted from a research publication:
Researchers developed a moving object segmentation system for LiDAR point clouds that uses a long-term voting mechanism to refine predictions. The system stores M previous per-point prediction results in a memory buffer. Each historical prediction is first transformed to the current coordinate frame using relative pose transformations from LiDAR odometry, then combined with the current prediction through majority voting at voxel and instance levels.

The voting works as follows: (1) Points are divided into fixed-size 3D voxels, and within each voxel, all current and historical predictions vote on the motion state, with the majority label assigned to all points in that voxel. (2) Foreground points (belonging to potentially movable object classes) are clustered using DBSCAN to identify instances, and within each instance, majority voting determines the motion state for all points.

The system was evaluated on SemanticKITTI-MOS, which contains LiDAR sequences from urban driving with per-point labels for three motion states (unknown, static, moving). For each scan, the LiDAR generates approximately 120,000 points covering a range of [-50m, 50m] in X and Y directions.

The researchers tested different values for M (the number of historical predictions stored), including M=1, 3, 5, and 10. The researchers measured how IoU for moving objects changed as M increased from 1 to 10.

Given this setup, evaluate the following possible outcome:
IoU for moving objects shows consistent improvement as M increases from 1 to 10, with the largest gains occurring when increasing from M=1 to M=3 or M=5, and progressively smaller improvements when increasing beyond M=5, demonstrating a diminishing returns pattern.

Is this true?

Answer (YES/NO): NO